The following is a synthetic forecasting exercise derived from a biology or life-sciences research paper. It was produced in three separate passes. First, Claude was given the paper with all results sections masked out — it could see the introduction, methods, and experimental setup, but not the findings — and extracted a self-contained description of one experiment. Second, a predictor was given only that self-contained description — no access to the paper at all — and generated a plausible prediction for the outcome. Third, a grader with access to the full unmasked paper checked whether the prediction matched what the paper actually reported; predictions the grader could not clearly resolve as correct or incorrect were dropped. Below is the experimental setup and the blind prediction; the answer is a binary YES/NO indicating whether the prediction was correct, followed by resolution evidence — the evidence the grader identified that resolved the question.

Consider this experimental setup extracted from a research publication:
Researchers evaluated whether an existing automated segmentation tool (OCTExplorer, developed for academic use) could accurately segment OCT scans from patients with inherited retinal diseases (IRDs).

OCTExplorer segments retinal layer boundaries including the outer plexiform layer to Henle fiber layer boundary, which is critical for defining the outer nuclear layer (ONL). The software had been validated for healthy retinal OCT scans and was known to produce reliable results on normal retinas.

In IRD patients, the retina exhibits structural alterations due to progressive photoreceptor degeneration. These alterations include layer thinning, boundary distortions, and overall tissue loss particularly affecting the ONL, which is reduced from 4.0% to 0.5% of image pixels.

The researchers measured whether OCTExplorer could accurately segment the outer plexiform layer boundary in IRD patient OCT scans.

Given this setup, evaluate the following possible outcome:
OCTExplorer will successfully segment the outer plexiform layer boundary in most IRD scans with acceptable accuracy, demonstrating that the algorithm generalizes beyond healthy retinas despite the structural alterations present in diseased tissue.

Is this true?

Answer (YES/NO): NO